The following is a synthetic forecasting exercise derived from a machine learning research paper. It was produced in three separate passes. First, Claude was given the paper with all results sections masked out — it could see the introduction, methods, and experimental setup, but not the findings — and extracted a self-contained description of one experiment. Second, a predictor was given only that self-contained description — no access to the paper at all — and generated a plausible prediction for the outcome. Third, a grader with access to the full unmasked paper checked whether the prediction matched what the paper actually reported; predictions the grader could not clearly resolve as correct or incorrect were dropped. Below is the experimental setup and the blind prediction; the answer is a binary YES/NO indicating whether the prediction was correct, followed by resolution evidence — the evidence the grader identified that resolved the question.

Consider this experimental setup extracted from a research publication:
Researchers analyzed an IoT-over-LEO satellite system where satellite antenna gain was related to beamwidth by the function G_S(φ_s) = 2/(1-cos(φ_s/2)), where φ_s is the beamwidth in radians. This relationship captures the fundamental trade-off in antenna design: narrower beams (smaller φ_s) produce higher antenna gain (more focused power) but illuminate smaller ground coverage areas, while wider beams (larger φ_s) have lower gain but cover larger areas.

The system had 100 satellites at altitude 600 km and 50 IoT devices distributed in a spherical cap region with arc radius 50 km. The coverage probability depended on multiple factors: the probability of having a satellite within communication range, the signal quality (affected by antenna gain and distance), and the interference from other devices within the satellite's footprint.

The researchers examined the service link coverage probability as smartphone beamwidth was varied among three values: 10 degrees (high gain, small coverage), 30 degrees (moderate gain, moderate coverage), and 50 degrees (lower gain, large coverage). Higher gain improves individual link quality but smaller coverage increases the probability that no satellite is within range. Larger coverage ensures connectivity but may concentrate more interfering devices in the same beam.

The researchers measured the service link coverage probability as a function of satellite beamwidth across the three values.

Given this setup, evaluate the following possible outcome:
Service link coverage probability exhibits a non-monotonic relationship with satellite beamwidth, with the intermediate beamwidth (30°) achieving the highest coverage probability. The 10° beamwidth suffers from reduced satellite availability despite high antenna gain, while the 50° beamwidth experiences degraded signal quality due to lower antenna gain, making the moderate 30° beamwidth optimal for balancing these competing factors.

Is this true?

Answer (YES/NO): NO